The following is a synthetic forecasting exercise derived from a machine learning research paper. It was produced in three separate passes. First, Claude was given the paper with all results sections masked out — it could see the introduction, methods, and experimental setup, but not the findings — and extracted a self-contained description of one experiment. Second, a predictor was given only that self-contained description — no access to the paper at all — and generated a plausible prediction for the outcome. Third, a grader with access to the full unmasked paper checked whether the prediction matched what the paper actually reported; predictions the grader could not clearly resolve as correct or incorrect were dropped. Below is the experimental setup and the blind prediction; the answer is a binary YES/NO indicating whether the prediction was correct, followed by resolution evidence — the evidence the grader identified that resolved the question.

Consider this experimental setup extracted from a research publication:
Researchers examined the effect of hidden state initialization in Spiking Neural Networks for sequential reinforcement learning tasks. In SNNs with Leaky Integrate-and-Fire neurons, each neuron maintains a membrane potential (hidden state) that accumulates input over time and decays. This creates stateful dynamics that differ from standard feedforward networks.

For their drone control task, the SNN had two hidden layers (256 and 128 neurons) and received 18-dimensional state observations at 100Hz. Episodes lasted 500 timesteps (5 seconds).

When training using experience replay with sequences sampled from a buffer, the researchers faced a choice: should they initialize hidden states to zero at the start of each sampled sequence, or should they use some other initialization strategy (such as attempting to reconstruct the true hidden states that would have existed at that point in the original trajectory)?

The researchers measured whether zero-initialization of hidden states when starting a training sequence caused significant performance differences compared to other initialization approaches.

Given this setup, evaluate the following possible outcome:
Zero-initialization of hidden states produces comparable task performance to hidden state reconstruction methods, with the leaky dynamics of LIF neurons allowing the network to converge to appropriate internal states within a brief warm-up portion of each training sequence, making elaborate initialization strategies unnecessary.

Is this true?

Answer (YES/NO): YES